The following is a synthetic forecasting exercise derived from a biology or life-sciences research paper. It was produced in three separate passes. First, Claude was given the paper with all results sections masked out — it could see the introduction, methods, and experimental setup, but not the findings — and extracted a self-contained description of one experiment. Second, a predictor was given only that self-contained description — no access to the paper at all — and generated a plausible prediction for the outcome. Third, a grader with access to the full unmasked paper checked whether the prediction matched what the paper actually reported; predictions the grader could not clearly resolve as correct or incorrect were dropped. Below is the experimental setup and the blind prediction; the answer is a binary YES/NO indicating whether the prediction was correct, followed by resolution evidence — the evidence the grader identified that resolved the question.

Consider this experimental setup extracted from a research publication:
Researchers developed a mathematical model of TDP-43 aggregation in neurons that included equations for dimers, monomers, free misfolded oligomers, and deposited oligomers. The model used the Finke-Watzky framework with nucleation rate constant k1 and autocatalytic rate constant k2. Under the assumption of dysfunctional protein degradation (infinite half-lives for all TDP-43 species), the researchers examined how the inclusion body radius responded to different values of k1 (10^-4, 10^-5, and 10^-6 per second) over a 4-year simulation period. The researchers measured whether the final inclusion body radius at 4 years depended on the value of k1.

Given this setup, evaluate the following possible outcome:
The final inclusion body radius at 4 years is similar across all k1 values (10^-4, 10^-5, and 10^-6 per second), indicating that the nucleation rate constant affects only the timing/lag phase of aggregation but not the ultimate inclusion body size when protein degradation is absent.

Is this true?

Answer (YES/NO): YES